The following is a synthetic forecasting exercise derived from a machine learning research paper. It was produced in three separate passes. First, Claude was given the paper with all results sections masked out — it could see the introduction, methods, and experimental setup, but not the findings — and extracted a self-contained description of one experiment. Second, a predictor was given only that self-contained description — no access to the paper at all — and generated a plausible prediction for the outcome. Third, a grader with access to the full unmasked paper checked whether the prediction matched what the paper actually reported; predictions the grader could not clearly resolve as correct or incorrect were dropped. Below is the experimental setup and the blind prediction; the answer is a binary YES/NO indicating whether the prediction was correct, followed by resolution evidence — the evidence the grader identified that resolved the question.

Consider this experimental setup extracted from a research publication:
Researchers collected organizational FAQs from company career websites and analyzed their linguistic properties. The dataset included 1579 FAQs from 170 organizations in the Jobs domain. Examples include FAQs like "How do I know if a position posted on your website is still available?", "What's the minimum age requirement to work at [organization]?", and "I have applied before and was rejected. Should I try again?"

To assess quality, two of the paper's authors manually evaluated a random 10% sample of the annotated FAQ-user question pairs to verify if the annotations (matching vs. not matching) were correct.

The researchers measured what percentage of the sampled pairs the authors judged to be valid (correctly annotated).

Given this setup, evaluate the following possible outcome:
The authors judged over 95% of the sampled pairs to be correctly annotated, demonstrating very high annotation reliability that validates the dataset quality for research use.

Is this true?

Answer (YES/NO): NO